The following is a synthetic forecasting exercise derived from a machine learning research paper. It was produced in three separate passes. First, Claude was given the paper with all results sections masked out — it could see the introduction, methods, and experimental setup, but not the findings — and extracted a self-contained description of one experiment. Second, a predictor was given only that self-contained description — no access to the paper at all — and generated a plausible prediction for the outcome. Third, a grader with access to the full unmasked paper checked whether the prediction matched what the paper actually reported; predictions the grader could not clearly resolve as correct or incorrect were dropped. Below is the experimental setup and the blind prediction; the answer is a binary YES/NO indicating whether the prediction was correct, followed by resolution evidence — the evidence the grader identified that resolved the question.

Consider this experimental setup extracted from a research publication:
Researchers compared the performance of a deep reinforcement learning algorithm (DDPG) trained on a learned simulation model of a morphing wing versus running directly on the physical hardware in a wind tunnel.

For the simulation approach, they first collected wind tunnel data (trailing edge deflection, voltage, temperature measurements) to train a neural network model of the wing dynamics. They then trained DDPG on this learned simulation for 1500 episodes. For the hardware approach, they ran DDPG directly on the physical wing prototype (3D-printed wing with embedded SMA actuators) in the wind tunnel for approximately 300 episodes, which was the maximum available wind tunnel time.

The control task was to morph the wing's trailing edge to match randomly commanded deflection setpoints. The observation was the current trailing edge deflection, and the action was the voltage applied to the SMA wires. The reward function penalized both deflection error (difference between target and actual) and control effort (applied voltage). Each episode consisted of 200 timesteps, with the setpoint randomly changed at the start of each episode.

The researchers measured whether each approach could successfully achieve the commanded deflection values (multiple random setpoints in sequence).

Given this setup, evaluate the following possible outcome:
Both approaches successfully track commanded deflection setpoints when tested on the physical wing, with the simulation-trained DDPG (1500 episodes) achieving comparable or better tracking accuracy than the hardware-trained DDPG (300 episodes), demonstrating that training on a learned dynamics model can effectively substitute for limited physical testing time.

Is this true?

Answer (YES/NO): NO